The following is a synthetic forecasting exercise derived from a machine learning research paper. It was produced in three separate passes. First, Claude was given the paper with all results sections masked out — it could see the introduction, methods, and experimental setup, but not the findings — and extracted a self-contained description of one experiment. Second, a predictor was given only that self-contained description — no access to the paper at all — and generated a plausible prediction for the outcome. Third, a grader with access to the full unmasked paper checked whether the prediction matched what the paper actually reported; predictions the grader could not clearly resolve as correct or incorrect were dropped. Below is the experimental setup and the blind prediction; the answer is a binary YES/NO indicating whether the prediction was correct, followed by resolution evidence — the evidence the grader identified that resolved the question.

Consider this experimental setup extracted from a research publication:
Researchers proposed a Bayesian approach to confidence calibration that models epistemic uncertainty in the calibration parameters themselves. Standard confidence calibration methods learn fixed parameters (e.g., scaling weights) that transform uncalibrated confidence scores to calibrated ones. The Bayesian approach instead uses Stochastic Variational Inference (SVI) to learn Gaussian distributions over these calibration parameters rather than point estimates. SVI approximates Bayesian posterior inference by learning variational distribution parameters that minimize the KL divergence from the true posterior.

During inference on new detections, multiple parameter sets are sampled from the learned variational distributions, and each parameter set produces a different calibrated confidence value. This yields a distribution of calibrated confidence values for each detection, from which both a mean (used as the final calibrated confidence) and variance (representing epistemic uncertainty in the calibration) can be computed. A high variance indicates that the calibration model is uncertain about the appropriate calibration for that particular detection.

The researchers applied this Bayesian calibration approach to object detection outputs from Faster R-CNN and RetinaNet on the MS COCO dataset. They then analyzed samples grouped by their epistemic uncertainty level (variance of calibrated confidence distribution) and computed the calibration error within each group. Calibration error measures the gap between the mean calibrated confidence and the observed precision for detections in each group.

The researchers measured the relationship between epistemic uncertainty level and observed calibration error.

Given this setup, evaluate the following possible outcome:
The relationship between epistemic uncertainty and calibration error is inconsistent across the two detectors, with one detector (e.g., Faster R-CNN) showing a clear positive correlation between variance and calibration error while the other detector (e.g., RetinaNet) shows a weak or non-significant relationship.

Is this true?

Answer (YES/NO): NO